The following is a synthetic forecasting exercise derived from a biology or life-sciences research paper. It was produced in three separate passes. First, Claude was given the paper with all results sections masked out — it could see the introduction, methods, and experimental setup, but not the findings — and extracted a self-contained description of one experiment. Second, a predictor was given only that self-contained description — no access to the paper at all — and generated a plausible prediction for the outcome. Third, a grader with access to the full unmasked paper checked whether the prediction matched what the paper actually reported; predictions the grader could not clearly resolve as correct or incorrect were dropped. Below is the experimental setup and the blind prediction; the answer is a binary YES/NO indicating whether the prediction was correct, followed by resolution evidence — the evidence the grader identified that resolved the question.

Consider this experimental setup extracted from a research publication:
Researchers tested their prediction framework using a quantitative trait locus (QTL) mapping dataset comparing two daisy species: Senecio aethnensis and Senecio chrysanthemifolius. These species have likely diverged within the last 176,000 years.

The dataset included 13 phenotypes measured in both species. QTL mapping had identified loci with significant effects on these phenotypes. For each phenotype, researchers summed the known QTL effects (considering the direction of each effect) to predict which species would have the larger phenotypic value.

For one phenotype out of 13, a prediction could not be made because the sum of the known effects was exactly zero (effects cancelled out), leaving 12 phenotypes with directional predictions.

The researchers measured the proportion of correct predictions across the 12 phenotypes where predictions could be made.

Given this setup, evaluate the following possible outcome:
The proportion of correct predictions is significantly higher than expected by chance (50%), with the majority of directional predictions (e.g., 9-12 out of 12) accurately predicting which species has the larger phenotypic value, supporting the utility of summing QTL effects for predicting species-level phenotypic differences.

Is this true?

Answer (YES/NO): YES